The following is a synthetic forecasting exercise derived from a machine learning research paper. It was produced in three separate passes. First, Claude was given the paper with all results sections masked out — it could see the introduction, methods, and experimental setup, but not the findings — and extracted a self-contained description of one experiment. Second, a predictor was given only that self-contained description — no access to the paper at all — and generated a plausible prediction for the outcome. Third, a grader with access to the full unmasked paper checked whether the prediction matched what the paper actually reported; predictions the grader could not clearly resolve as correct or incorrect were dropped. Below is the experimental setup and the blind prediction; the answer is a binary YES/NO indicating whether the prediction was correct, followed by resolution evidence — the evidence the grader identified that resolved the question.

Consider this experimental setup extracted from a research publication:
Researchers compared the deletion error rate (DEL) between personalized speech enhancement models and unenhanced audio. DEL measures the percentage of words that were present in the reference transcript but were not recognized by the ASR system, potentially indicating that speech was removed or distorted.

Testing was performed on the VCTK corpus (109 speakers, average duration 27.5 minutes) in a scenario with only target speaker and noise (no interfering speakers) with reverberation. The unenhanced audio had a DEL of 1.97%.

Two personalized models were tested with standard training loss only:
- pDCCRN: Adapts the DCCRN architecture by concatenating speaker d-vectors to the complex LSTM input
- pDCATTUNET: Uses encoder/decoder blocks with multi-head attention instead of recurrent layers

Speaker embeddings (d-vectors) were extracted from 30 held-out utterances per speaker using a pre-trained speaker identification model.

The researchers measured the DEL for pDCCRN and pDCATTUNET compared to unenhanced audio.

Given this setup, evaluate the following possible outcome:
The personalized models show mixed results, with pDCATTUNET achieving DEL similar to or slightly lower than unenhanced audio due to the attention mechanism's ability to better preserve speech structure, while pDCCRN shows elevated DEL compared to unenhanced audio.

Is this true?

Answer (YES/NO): NO